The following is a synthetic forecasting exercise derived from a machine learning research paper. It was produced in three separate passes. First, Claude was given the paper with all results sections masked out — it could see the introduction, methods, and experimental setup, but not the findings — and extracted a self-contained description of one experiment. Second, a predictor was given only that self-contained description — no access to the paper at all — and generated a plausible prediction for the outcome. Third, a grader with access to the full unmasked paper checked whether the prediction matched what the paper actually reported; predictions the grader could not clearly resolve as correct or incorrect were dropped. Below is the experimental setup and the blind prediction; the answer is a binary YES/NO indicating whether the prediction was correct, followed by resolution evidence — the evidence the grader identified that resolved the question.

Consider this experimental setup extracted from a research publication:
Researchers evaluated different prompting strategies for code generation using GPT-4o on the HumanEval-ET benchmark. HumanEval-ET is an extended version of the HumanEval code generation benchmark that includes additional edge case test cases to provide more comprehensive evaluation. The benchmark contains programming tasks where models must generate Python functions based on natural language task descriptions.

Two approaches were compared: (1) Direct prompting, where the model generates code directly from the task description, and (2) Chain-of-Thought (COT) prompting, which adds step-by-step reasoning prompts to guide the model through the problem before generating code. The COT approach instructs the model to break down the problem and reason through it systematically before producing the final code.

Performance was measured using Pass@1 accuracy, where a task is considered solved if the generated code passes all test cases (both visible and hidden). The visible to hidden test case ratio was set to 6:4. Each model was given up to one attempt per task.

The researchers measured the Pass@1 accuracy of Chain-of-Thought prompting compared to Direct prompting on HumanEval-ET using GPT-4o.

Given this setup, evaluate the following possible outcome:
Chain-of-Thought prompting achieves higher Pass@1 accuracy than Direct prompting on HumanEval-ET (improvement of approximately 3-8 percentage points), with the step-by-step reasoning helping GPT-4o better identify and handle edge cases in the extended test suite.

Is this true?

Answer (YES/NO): NO